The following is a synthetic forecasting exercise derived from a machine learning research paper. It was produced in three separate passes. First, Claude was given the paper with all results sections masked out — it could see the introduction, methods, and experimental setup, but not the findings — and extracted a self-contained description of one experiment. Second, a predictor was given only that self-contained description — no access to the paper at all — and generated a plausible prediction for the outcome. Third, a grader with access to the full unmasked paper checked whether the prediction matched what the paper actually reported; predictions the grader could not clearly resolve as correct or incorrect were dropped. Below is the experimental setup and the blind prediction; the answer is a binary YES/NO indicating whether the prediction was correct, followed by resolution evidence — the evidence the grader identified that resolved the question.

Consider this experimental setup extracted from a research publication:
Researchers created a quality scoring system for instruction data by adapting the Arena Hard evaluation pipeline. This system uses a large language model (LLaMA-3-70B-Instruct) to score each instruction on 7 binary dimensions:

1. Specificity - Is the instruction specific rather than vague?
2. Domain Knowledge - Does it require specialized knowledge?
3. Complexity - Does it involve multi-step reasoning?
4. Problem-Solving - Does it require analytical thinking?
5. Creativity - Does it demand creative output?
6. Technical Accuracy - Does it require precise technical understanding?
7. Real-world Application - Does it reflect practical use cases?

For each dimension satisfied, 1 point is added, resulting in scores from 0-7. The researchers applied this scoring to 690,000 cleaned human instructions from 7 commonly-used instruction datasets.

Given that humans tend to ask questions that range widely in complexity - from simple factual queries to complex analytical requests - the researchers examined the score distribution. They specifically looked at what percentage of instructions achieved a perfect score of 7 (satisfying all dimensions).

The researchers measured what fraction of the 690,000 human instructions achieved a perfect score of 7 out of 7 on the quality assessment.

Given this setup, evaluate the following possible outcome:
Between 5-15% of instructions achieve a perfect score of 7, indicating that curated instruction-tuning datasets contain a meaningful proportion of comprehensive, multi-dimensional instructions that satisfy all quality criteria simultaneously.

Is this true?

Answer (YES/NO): NO